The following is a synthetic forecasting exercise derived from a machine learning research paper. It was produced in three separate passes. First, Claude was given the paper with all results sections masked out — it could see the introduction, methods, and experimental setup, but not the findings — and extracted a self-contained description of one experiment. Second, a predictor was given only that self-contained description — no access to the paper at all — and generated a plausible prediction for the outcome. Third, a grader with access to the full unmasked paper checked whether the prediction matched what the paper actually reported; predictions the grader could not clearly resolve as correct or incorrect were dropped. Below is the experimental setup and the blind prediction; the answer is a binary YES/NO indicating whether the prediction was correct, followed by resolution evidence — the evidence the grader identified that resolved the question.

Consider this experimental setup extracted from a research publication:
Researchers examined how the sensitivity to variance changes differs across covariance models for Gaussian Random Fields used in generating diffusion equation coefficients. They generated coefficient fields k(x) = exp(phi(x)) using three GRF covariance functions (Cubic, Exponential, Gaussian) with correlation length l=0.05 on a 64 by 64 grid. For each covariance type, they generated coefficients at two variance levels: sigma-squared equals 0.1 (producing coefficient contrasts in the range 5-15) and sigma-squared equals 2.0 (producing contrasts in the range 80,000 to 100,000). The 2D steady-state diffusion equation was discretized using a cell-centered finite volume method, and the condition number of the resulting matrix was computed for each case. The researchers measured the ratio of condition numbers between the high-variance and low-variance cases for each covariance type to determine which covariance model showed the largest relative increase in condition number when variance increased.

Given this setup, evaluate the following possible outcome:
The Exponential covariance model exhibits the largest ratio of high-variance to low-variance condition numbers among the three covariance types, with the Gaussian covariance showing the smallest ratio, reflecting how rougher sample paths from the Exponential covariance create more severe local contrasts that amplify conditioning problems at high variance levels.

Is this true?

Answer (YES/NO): NO